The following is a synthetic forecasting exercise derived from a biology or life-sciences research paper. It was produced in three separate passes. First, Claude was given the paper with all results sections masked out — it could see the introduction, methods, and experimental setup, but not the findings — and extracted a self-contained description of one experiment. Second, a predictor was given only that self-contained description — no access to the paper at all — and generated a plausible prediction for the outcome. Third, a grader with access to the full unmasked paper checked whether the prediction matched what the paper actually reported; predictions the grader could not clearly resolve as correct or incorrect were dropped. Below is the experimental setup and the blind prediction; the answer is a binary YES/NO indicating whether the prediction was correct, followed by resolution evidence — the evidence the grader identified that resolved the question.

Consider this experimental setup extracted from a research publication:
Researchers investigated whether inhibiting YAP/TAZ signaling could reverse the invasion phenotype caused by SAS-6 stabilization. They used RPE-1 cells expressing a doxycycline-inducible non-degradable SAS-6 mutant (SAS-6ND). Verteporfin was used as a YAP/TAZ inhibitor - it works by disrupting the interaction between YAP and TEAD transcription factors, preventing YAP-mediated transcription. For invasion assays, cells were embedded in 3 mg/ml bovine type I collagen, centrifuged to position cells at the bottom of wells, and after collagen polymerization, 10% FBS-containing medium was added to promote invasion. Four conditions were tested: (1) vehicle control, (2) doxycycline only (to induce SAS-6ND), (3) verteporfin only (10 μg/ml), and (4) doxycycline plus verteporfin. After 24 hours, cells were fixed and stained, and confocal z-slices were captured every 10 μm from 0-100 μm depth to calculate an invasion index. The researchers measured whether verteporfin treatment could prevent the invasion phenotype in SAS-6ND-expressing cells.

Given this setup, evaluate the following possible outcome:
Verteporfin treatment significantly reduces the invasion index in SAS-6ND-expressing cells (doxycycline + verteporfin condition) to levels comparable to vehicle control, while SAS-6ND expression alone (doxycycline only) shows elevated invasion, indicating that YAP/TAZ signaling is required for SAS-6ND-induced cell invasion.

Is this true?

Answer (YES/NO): YES